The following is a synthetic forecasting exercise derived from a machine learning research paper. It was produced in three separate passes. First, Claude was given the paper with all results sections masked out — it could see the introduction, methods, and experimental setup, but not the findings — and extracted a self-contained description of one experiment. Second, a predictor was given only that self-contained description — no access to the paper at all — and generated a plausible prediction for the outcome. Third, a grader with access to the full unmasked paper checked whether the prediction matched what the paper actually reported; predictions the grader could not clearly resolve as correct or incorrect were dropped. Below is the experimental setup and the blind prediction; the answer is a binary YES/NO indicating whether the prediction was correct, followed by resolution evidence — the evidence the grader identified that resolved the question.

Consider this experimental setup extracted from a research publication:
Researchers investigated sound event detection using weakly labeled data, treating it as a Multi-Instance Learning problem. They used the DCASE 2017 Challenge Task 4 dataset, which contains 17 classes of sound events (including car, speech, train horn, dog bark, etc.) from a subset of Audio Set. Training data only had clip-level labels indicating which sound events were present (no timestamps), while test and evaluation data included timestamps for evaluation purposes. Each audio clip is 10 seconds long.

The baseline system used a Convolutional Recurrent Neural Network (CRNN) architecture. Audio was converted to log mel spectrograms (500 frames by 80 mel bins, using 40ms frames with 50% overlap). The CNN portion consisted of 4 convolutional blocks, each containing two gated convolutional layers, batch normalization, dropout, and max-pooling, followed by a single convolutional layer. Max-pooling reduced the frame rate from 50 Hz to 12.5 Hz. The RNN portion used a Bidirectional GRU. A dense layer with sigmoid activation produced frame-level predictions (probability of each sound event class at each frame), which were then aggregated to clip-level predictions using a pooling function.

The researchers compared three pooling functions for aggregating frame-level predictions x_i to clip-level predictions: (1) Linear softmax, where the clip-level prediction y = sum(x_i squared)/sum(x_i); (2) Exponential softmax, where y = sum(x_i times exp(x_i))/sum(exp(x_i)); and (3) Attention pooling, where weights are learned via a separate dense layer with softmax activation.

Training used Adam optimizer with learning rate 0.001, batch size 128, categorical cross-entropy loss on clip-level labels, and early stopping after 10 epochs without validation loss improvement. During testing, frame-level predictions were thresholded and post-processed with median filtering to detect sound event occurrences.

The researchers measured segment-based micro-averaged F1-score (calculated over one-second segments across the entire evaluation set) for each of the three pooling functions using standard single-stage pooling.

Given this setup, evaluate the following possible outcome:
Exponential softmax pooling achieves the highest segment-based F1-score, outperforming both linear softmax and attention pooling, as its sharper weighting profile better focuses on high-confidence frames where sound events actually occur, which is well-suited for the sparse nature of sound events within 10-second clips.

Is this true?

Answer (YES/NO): NO